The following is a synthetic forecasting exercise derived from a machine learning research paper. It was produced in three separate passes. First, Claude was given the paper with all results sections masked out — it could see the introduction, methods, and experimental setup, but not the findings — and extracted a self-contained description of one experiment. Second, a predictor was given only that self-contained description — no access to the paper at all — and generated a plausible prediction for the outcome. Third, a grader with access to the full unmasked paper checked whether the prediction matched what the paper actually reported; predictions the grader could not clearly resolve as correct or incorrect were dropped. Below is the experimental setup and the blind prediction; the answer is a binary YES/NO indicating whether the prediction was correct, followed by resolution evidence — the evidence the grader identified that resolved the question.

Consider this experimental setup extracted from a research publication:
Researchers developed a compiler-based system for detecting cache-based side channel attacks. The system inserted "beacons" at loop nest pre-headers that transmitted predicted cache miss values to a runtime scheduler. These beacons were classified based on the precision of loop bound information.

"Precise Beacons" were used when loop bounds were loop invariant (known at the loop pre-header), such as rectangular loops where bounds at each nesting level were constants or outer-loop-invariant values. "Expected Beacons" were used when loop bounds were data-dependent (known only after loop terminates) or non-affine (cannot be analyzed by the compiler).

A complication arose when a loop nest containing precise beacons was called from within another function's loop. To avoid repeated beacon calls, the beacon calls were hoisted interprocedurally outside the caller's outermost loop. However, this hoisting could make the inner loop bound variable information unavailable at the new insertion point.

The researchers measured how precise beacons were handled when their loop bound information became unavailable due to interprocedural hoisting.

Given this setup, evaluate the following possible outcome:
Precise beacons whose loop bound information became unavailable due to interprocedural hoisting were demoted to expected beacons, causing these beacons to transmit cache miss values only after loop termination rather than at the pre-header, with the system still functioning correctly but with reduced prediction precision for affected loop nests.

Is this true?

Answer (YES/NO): NO